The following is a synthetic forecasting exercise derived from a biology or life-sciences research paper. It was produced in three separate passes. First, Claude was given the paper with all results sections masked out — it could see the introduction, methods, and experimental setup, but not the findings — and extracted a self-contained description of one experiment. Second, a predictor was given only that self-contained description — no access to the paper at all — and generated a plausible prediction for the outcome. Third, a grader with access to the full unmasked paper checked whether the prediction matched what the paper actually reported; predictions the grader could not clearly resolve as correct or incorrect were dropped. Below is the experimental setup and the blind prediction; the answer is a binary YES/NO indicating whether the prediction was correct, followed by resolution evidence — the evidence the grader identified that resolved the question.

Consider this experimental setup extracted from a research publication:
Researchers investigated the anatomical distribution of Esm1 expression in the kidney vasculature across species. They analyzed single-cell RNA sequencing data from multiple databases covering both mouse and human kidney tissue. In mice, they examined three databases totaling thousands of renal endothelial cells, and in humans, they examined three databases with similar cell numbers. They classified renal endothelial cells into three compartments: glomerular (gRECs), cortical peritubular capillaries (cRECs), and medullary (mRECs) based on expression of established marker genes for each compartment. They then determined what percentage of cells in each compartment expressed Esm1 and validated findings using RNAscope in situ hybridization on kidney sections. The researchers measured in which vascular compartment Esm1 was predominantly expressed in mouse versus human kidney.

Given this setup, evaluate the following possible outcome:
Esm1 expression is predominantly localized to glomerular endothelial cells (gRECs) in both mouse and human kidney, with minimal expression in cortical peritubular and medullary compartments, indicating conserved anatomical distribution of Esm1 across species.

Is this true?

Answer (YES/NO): NO